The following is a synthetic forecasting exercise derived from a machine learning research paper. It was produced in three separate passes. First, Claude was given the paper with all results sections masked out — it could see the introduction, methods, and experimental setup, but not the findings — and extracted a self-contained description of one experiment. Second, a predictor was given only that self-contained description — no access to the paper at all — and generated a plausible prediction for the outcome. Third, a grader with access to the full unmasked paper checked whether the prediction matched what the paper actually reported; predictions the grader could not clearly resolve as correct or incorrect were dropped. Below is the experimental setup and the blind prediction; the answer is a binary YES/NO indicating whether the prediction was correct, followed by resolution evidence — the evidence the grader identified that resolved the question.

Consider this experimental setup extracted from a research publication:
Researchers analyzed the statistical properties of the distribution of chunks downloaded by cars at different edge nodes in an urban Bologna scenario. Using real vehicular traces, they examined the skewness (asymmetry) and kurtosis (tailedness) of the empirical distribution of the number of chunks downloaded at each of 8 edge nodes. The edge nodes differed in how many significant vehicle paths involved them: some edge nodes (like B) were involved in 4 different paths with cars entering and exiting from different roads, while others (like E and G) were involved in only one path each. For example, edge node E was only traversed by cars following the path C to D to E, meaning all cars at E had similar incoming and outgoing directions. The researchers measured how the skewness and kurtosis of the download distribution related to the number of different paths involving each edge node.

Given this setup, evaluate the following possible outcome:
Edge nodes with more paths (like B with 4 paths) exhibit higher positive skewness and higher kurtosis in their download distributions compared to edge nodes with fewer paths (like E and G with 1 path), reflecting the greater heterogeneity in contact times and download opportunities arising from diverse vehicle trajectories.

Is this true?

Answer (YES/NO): YES